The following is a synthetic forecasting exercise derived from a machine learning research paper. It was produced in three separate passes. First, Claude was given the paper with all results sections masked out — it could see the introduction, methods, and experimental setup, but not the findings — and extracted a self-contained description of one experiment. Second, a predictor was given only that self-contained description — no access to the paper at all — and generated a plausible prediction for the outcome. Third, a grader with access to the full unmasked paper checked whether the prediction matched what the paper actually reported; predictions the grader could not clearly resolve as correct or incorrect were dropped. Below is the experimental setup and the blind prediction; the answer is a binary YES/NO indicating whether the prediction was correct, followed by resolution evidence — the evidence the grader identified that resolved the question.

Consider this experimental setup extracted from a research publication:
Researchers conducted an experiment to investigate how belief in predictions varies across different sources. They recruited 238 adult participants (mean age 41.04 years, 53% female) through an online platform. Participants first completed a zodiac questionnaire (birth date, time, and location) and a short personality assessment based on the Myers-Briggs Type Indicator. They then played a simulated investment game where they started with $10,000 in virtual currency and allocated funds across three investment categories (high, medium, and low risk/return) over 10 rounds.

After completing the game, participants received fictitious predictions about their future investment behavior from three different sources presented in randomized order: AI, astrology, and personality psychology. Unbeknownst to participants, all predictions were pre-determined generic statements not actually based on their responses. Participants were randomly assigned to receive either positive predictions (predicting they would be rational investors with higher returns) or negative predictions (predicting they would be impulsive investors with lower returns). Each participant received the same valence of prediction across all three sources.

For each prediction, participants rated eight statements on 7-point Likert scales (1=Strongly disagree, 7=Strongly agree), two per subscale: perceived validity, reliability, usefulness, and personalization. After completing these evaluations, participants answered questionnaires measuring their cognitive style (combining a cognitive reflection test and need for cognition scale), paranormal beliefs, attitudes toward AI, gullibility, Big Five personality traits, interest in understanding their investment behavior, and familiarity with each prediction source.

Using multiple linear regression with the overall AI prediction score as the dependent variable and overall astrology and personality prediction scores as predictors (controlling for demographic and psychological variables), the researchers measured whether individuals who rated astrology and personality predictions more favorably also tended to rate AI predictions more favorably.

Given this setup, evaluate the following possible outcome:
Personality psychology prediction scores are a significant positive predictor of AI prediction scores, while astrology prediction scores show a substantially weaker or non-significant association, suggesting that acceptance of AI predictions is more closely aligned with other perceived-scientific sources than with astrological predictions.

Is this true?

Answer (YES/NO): NO